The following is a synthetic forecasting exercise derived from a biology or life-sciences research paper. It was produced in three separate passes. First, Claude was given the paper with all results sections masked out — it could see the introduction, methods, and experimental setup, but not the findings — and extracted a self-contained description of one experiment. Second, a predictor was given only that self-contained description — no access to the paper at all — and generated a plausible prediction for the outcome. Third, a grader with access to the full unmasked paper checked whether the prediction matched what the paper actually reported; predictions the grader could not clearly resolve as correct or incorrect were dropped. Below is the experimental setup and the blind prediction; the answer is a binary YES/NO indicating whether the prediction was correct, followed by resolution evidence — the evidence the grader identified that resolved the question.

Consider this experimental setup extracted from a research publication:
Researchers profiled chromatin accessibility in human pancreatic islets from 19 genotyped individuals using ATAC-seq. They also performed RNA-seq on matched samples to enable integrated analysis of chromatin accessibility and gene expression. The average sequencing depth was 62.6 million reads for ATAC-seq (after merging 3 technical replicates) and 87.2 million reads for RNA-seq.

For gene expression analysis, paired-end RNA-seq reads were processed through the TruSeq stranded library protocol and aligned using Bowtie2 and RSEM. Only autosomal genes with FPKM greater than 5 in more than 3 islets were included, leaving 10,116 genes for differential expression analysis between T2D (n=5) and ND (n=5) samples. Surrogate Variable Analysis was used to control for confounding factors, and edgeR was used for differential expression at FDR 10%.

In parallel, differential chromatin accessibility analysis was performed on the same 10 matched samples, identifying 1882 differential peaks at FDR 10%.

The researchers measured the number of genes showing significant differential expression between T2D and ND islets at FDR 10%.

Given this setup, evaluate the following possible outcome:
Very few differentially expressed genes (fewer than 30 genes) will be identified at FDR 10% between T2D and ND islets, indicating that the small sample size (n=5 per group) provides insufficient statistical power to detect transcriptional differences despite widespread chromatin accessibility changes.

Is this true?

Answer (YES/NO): NO